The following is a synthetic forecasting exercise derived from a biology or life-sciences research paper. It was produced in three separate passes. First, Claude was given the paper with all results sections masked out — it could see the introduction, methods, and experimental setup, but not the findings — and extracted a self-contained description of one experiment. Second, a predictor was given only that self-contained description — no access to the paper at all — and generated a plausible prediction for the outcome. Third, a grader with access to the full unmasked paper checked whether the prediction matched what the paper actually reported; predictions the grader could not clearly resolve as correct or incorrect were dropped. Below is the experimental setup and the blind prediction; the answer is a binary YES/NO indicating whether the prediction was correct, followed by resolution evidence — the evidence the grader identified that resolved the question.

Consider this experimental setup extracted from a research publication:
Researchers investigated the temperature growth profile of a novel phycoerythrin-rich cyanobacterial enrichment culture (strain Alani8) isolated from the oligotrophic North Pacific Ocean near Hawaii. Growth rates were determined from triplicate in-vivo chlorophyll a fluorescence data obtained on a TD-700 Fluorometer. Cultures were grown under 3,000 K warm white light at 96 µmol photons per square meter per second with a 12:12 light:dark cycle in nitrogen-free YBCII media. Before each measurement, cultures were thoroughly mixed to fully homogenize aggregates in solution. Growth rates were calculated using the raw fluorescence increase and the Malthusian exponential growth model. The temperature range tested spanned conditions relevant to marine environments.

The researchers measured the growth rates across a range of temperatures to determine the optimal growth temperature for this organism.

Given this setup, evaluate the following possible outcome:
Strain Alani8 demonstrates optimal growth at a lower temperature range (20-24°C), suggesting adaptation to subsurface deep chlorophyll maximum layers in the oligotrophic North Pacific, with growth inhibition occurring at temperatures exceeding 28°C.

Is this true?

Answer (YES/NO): NO